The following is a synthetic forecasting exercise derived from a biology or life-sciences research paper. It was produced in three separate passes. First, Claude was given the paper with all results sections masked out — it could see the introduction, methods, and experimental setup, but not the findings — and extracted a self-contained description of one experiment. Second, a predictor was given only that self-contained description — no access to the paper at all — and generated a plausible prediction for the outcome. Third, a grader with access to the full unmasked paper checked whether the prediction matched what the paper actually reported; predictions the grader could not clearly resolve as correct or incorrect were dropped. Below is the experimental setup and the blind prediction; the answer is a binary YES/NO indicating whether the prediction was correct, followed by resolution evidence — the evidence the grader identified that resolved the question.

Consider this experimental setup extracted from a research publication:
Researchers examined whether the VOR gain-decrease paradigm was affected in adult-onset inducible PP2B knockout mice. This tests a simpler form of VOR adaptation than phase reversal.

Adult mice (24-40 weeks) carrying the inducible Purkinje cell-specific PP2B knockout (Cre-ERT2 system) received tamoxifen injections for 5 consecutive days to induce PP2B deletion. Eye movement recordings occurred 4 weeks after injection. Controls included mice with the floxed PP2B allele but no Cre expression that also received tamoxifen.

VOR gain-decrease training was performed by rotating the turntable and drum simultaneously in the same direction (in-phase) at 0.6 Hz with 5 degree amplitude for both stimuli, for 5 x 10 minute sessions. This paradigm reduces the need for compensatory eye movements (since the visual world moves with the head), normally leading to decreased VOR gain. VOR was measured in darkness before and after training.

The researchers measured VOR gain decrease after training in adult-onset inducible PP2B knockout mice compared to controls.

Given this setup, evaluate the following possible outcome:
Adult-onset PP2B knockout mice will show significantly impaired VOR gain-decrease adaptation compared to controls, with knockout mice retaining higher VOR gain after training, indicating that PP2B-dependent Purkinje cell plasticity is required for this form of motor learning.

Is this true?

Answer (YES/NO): YES